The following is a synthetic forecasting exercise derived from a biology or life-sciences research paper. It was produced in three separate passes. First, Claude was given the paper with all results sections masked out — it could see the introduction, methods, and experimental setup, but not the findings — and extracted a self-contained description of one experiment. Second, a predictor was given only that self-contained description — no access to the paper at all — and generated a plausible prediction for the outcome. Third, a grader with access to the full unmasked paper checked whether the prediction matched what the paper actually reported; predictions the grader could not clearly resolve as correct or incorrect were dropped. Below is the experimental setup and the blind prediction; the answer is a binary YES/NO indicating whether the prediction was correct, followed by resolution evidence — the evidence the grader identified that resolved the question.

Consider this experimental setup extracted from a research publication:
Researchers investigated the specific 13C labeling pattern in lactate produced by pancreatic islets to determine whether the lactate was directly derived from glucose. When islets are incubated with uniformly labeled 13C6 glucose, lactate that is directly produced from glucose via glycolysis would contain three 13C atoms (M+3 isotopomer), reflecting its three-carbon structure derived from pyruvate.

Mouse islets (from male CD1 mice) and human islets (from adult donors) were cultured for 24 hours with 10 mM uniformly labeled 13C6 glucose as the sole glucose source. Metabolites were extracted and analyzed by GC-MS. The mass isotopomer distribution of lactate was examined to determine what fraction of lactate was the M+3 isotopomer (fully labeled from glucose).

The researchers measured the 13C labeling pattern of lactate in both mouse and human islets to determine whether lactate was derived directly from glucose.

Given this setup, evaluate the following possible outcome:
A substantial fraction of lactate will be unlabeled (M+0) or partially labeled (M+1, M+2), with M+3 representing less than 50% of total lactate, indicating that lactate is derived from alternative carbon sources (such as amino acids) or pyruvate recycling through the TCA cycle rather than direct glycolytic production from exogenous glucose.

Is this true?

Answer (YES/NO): YES